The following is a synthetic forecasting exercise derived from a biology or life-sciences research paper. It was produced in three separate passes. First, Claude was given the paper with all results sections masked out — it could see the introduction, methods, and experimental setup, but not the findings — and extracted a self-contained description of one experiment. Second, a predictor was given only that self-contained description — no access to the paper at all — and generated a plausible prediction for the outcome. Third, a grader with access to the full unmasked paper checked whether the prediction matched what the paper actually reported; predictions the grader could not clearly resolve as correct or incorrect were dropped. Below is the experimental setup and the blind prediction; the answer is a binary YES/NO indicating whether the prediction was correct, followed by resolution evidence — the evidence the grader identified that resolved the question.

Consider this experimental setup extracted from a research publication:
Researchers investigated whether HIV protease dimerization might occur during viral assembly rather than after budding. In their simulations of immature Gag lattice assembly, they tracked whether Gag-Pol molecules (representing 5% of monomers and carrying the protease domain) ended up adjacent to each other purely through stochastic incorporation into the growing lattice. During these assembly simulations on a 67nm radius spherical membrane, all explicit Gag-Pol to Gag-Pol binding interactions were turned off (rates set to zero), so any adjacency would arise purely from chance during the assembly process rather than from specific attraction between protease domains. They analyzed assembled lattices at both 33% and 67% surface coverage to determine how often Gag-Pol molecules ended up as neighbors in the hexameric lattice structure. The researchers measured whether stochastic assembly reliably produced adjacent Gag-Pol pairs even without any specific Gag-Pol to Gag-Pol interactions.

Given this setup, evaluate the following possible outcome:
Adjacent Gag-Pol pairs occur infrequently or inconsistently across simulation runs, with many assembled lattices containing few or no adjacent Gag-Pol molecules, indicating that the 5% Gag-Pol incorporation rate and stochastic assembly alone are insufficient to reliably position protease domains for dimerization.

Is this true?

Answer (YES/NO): NO